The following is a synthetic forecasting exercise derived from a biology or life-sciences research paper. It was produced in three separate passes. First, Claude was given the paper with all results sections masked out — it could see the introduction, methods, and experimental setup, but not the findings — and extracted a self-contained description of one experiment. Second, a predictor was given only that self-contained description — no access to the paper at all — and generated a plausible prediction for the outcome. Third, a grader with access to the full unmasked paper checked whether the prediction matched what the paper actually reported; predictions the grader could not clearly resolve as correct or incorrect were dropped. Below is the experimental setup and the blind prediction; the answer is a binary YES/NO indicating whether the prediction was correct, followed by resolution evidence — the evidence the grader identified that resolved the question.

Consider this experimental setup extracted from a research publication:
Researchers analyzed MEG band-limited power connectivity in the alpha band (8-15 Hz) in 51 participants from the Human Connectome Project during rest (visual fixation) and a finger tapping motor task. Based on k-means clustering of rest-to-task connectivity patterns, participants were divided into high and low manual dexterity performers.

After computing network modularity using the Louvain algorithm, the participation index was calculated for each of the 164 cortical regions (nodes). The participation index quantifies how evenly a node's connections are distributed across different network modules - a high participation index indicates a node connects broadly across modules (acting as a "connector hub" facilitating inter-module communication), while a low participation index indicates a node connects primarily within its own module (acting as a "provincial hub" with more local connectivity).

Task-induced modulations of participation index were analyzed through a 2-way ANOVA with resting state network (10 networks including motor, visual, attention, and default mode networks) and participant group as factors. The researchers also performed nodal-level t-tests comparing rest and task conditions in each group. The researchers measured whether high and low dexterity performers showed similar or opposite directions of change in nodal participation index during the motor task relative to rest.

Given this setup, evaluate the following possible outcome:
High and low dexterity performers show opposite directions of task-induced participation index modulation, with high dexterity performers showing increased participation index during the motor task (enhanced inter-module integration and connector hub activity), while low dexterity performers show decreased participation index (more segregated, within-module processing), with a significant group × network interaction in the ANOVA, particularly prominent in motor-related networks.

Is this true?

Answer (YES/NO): NO